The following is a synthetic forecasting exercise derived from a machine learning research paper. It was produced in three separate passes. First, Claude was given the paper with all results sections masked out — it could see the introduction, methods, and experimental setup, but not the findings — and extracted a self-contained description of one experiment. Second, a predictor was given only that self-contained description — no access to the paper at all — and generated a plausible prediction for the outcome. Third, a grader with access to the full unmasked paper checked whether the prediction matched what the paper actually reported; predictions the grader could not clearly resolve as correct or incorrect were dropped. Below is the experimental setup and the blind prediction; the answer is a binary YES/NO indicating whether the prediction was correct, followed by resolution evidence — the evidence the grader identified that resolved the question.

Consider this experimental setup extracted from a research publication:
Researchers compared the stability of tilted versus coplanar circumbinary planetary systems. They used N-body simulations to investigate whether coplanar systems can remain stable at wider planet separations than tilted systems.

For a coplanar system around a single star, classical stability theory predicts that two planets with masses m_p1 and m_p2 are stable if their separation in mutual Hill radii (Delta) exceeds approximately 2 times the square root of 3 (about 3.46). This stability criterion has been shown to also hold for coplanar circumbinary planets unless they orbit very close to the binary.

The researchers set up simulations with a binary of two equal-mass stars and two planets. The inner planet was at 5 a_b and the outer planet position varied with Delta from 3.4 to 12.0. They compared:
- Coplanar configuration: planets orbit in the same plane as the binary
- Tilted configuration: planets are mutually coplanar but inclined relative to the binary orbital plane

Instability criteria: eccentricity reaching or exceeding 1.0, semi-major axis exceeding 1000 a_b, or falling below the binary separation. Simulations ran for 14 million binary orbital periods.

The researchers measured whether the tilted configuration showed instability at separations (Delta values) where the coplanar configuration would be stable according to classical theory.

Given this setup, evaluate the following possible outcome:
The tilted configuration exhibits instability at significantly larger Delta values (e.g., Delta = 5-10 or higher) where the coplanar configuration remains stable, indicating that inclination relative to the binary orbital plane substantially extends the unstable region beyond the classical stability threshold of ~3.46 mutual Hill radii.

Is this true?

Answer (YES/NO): YES